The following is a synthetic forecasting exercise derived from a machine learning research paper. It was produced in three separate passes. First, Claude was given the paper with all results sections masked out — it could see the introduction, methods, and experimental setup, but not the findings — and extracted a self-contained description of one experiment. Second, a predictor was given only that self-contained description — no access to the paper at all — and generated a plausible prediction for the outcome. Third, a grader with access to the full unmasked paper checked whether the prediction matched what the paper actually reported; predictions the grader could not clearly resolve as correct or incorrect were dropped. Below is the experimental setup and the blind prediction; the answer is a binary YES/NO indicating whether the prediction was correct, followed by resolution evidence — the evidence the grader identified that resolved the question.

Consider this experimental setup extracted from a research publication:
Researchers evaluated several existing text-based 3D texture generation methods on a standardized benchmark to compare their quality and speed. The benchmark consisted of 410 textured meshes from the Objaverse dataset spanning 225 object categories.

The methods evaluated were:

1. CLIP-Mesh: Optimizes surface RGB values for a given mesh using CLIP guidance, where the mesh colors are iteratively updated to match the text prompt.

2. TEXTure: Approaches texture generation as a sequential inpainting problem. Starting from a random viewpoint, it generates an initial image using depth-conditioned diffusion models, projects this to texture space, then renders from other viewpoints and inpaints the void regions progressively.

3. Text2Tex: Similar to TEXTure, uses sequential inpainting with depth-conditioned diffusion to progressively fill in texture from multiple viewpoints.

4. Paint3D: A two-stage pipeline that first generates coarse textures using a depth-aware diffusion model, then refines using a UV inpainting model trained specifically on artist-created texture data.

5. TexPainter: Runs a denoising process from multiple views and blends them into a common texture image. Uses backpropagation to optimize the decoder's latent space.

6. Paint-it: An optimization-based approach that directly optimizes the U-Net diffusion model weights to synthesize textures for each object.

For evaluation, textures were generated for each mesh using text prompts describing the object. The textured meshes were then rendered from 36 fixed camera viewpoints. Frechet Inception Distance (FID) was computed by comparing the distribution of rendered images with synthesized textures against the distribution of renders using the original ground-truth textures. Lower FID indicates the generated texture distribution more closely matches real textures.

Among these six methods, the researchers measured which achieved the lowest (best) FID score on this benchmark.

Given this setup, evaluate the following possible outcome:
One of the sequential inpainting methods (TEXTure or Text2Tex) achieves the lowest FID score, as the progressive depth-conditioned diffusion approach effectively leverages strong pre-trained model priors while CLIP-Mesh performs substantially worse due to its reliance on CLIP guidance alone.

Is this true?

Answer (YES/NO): NO